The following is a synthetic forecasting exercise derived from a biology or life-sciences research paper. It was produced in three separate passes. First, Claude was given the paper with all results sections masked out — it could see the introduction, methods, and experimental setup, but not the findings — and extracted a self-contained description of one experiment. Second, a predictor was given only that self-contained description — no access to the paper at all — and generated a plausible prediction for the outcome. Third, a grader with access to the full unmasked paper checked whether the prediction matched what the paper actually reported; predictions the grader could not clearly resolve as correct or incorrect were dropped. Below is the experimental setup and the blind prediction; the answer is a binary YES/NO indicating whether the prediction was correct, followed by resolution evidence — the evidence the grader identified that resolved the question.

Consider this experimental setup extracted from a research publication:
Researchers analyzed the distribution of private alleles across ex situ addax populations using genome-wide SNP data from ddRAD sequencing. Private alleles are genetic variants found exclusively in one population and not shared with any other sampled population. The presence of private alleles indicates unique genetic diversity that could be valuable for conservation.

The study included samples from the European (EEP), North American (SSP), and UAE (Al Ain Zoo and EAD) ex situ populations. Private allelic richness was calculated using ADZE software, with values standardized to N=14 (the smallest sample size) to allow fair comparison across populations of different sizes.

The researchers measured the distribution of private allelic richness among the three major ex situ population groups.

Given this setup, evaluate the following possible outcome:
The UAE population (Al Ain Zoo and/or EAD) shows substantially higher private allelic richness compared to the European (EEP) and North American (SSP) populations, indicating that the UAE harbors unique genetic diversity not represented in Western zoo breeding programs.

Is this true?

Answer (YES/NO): YES